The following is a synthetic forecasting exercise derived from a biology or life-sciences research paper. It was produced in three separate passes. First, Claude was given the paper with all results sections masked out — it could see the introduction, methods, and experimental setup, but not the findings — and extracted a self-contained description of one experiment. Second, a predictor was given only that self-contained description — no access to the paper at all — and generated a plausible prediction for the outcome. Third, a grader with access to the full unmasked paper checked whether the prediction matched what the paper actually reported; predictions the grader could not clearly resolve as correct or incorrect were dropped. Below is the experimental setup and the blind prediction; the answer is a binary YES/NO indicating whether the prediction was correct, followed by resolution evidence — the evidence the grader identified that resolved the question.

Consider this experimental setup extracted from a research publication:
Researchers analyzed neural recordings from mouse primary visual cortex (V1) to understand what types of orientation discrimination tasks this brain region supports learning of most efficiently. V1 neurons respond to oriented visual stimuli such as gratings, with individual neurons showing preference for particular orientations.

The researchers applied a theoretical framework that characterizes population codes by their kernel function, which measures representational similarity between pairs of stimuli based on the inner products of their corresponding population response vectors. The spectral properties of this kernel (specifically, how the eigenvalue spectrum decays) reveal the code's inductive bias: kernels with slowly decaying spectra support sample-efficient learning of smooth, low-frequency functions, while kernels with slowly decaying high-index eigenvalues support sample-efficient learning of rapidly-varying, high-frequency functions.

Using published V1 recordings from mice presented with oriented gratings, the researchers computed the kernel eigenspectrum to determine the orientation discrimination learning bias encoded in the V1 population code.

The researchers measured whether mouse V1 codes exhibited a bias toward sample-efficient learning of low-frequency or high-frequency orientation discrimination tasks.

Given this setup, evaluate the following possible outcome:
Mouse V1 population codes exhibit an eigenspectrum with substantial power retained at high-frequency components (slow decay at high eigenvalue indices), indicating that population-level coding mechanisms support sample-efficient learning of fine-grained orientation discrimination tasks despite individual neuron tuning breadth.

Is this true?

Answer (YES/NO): NO